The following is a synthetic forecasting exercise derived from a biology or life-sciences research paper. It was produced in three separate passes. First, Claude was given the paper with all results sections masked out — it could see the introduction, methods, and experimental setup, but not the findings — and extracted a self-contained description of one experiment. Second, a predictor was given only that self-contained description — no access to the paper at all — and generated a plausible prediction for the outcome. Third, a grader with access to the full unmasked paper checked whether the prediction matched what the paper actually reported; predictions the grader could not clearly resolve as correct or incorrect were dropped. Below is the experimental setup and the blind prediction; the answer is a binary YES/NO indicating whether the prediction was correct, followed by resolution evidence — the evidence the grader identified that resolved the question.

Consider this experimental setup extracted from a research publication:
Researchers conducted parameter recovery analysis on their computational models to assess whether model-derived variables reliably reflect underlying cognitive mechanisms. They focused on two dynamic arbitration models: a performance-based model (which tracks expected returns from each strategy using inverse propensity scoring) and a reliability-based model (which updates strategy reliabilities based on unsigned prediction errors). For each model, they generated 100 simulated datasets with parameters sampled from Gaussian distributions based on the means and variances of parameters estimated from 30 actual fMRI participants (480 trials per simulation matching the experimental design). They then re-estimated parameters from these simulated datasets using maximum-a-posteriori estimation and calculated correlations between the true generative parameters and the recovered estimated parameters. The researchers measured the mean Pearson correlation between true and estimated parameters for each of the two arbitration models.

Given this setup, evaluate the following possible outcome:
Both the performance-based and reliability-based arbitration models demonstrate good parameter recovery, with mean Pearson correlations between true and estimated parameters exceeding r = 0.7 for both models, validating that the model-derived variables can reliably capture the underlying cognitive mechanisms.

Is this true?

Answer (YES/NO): NO